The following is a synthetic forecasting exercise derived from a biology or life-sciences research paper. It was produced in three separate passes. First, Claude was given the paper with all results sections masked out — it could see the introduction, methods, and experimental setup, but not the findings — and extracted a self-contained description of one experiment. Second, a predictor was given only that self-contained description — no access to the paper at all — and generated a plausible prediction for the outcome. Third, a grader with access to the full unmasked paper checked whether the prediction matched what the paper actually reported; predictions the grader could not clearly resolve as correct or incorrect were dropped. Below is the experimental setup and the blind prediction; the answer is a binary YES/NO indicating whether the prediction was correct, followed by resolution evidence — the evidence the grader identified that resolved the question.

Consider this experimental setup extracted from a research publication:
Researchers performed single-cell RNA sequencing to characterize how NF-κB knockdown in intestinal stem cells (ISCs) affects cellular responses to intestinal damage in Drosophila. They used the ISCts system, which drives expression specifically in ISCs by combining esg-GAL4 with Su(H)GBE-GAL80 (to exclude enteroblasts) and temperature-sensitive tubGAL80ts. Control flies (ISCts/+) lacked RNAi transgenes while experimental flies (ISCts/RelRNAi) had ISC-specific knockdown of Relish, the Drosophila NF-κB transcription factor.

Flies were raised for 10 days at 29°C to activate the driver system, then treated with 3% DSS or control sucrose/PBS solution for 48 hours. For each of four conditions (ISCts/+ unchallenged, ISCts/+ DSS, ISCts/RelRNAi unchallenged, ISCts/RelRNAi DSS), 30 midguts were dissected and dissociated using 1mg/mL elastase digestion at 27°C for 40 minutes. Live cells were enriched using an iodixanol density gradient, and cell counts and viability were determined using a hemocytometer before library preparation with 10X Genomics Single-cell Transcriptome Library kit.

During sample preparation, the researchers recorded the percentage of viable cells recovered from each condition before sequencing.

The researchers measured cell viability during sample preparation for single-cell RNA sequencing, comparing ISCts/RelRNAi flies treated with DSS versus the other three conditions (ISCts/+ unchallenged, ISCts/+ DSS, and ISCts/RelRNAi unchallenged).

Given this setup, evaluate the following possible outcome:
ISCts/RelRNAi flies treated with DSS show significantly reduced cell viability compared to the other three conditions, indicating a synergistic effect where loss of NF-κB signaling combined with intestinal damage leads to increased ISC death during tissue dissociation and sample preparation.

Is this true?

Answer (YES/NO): YES